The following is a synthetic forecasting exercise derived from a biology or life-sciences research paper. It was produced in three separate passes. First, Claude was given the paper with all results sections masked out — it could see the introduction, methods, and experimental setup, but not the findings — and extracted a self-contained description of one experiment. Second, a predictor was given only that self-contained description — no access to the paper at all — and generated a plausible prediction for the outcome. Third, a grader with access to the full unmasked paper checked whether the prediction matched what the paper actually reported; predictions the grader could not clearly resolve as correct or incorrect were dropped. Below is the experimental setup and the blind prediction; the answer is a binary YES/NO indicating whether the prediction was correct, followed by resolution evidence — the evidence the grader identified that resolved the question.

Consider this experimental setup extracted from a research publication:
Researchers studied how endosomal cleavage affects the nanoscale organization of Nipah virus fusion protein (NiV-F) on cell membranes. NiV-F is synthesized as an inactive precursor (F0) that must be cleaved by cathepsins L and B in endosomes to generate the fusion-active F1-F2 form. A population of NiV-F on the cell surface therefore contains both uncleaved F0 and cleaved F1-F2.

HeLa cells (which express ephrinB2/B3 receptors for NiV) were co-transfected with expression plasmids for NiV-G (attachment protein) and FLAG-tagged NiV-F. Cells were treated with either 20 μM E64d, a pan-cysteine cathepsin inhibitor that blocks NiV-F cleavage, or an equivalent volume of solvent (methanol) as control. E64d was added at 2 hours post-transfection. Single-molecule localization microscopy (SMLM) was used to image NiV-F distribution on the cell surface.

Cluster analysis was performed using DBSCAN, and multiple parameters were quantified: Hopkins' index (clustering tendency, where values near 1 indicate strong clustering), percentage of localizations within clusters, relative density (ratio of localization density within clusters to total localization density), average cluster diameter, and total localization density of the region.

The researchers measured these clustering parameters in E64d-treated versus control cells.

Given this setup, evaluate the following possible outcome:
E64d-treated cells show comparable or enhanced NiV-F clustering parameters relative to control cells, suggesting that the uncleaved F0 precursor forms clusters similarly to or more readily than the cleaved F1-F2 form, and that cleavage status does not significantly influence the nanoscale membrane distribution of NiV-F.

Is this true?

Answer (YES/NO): YES